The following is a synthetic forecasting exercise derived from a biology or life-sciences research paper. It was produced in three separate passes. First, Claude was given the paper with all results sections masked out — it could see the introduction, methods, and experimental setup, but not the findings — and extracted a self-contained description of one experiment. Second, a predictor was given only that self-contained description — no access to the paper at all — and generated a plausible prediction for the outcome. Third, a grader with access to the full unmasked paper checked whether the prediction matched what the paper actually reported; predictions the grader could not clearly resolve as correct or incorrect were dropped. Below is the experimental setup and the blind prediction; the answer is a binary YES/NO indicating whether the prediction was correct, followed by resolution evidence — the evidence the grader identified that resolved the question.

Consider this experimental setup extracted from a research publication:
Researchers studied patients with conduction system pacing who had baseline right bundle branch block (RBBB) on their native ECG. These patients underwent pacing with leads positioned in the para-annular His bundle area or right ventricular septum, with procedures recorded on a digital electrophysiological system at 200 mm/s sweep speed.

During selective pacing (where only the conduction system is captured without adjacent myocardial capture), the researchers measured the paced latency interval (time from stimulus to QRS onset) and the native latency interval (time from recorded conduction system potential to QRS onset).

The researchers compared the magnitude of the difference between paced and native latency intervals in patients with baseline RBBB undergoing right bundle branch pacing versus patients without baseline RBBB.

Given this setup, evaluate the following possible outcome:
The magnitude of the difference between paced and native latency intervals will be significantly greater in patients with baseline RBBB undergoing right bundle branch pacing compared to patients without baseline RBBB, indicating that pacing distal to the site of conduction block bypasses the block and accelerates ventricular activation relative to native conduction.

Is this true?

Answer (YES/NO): NO